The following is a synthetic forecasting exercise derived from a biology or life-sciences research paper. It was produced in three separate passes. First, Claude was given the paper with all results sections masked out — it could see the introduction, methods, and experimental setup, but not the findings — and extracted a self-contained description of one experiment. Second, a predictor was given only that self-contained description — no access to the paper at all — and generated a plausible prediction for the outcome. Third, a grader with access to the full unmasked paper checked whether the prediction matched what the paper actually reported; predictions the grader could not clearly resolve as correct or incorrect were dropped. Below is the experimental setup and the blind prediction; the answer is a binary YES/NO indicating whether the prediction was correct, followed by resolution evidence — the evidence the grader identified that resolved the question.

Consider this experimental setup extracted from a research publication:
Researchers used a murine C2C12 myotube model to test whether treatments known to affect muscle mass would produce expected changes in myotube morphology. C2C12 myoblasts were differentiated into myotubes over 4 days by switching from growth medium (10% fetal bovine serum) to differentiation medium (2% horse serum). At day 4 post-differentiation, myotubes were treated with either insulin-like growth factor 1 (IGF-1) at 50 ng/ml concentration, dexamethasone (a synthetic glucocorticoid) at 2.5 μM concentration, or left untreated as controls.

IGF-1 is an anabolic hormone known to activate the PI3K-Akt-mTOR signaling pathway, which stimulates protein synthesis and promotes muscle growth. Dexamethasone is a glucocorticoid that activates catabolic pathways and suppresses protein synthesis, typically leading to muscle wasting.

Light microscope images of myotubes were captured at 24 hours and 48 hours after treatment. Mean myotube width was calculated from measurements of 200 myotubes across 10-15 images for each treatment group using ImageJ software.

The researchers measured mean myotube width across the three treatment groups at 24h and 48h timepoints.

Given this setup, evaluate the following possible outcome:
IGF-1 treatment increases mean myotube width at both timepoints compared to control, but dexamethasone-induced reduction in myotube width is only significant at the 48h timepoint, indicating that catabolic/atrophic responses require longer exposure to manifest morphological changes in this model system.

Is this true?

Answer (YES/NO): NO